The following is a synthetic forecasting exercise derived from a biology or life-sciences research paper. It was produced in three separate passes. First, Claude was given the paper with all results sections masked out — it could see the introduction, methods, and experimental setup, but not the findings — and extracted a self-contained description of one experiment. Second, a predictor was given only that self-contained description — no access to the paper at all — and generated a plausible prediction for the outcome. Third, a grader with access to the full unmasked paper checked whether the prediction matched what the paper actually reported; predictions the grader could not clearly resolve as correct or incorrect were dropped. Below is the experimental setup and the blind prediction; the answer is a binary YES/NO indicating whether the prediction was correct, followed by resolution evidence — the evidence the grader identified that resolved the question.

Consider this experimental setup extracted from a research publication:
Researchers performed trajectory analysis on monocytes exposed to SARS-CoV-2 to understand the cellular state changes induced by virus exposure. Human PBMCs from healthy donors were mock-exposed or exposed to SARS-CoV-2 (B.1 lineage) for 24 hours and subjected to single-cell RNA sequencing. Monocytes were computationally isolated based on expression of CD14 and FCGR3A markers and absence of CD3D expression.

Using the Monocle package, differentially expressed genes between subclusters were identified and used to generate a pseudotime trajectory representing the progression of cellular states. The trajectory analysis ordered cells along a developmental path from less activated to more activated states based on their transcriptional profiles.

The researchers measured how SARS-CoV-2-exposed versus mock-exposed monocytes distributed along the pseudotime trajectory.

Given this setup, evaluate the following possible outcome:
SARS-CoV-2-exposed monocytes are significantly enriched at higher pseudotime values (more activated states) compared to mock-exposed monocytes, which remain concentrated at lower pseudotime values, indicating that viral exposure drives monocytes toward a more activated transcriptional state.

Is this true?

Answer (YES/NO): YES